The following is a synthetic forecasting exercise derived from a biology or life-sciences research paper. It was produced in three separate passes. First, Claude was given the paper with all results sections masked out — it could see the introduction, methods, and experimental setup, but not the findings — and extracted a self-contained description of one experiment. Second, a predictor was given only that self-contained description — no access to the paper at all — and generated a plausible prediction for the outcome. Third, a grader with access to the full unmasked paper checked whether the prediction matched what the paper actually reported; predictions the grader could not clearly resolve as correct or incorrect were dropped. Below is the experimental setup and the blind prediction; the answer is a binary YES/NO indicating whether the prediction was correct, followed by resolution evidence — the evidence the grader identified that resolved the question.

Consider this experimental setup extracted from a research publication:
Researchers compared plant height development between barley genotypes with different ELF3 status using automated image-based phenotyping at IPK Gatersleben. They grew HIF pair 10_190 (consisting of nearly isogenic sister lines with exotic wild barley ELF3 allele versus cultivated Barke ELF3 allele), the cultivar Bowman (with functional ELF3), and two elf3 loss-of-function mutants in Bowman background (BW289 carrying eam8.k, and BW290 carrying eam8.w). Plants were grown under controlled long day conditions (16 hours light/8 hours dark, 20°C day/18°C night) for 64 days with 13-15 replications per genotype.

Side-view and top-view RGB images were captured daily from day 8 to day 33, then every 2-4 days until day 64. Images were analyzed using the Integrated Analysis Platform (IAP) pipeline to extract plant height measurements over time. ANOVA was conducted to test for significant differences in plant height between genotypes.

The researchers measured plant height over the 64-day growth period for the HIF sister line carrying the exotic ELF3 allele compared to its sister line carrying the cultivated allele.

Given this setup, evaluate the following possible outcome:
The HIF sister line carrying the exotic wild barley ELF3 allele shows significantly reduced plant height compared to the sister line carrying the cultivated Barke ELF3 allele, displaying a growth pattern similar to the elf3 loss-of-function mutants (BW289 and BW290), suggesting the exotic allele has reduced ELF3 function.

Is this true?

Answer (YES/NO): YES